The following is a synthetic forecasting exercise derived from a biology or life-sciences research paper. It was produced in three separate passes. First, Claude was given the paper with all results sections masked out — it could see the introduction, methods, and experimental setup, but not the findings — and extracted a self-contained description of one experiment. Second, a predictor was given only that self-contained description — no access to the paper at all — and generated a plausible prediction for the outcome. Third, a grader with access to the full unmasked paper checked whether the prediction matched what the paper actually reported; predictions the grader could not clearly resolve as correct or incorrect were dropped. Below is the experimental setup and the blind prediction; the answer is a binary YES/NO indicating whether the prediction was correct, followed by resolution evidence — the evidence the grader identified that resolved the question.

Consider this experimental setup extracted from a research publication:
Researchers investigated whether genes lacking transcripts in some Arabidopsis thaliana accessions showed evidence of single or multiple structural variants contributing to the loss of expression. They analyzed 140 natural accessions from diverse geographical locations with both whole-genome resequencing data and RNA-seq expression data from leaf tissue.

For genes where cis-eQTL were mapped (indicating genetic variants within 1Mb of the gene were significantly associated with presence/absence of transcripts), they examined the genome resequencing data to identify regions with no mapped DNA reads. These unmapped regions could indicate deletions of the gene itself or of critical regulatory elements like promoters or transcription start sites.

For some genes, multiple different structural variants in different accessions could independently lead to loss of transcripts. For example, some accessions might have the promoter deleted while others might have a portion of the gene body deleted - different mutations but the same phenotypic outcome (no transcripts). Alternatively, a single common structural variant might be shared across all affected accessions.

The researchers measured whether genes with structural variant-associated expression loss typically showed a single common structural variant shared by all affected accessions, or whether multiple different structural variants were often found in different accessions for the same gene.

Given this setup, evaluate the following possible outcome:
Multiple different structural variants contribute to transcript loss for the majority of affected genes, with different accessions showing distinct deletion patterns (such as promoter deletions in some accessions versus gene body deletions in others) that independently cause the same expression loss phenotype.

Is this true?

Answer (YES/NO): NO